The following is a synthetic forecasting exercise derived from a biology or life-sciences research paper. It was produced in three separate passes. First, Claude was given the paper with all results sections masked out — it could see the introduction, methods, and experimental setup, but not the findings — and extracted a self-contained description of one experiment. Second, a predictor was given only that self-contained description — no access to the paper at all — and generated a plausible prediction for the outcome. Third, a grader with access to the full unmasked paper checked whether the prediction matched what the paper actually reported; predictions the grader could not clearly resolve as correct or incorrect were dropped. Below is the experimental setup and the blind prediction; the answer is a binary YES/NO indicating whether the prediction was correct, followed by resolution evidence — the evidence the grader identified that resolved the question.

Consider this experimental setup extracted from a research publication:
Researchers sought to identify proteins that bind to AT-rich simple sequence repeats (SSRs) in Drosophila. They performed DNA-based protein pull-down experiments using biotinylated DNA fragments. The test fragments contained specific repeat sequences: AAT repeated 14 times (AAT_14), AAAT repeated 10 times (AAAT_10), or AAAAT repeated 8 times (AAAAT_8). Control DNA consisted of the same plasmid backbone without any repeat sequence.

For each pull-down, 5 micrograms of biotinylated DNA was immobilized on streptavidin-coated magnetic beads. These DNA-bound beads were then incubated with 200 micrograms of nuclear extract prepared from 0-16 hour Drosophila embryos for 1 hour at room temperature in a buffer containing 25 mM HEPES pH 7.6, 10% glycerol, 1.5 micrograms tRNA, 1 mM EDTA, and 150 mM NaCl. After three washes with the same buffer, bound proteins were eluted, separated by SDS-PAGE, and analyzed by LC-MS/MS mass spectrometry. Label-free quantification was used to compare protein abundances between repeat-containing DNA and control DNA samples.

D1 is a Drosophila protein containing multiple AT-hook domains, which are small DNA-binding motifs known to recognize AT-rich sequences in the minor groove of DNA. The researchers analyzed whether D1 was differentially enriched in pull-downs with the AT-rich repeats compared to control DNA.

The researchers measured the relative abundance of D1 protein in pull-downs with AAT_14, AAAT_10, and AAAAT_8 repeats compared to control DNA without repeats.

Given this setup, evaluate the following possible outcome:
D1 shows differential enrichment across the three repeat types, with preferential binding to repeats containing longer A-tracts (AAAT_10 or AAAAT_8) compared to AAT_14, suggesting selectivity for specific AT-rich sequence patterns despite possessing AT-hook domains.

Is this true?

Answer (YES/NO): NO